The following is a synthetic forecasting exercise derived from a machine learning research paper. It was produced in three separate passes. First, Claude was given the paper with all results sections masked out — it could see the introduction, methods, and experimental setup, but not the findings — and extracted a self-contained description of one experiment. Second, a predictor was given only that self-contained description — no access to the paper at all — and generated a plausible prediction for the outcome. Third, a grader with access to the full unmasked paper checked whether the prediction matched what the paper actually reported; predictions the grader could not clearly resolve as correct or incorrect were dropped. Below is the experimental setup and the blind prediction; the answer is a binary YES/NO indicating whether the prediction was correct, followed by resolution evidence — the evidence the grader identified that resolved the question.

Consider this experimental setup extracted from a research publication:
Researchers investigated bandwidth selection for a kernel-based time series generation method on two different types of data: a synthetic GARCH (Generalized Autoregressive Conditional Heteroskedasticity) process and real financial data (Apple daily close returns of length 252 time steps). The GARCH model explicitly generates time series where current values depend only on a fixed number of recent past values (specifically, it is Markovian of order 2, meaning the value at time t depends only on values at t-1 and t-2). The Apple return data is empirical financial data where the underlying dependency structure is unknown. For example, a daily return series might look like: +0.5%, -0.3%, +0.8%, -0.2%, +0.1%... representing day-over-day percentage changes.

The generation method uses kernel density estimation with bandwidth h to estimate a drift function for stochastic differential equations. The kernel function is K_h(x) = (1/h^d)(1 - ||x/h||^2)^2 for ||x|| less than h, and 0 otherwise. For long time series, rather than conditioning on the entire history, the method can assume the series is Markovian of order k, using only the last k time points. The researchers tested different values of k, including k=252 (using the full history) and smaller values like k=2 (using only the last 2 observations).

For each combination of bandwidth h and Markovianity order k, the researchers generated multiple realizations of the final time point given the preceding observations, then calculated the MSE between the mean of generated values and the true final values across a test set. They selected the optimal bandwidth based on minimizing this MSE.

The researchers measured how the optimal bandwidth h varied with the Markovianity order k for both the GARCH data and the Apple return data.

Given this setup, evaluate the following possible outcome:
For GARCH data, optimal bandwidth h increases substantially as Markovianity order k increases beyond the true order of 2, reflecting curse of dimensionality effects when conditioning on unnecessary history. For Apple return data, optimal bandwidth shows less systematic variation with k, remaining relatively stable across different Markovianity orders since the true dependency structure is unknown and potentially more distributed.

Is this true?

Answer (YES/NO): NO